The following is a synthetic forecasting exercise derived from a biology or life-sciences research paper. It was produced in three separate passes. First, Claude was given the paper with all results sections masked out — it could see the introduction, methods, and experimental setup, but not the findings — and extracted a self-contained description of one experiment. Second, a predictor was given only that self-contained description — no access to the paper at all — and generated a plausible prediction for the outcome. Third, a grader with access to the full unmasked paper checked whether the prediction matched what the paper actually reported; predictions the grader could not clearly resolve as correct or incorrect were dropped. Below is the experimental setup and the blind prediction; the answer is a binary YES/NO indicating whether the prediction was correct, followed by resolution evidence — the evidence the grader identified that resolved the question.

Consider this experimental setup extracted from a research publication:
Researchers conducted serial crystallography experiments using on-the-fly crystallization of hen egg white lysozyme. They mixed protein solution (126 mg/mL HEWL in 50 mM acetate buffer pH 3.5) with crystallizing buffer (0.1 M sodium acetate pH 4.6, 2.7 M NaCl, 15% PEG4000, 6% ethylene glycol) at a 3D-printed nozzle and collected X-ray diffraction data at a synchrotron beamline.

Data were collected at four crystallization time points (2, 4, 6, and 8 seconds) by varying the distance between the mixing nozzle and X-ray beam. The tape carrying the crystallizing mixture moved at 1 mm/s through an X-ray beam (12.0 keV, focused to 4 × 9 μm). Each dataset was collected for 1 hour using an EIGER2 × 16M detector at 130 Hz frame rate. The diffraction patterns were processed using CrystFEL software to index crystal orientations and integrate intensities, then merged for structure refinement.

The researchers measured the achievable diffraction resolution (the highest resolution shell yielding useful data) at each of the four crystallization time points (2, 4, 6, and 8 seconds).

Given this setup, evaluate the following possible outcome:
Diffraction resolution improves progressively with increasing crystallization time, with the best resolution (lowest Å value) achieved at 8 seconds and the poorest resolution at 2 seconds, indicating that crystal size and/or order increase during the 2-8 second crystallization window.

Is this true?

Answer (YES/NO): NO